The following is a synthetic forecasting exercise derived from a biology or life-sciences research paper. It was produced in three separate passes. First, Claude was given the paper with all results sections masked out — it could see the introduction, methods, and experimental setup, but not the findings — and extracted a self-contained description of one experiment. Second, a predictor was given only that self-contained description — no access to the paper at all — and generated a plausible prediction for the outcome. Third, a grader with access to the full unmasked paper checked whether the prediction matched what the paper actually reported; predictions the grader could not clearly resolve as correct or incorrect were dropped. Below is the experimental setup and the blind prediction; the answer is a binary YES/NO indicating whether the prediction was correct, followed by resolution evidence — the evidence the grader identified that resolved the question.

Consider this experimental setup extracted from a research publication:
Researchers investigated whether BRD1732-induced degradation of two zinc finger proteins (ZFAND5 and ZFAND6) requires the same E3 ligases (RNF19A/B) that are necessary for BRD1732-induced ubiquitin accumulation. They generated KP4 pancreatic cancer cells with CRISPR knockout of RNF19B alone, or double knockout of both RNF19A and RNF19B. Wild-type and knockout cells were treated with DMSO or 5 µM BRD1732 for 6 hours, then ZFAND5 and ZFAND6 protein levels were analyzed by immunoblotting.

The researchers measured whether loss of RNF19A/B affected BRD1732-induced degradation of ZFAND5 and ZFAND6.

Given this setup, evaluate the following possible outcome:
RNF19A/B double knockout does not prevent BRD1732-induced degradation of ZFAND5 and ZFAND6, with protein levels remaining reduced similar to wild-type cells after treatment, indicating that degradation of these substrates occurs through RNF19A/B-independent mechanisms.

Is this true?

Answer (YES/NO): YES